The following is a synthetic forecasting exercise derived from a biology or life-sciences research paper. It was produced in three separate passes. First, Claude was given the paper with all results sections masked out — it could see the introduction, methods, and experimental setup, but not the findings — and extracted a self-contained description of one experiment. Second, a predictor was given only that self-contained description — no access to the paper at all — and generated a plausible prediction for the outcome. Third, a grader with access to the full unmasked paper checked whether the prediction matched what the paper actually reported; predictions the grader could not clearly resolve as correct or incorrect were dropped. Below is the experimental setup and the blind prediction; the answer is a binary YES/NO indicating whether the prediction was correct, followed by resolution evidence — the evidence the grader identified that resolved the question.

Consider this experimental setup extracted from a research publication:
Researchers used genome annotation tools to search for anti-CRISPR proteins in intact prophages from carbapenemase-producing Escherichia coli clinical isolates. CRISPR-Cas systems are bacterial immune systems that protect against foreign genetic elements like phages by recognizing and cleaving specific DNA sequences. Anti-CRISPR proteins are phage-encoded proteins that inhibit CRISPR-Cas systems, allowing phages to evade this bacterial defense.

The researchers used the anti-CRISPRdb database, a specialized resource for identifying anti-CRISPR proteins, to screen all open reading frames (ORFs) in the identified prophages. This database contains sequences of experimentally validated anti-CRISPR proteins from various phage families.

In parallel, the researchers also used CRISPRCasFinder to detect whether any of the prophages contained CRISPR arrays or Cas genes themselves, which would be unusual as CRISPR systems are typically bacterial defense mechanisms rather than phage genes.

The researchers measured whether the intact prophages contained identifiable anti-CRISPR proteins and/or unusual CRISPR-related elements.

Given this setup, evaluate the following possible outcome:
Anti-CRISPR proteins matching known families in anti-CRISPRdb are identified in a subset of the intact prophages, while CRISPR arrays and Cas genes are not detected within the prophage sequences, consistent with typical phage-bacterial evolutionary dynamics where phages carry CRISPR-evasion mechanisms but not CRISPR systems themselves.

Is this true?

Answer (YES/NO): NO